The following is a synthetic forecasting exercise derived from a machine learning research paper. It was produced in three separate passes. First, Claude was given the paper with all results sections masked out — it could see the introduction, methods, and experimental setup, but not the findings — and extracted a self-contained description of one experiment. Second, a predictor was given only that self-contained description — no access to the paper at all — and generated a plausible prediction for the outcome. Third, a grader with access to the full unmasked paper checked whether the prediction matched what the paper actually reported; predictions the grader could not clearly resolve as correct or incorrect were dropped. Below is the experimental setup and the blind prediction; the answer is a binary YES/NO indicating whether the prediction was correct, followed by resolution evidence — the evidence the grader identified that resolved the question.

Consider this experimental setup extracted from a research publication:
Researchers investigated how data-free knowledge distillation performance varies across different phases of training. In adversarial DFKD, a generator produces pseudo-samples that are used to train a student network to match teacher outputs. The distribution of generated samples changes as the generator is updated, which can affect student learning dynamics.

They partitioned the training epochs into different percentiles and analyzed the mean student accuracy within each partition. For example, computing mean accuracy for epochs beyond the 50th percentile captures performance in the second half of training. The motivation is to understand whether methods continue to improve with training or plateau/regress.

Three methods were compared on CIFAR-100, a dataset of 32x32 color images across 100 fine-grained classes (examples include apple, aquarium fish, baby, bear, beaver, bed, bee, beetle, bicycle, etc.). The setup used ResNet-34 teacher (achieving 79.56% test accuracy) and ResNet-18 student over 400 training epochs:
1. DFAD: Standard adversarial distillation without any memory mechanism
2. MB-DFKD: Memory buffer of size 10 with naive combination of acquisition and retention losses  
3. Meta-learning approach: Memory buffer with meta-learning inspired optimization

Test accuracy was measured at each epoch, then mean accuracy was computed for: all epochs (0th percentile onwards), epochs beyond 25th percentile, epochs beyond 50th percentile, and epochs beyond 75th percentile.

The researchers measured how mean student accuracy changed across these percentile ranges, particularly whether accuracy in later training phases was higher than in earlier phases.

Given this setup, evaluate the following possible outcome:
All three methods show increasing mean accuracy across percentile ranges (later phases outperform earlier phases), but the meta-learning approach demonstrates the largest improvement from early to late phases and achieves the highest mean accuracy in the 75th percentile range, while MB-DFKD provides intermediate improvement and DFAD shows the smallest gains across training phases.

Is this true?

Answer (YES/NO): NO